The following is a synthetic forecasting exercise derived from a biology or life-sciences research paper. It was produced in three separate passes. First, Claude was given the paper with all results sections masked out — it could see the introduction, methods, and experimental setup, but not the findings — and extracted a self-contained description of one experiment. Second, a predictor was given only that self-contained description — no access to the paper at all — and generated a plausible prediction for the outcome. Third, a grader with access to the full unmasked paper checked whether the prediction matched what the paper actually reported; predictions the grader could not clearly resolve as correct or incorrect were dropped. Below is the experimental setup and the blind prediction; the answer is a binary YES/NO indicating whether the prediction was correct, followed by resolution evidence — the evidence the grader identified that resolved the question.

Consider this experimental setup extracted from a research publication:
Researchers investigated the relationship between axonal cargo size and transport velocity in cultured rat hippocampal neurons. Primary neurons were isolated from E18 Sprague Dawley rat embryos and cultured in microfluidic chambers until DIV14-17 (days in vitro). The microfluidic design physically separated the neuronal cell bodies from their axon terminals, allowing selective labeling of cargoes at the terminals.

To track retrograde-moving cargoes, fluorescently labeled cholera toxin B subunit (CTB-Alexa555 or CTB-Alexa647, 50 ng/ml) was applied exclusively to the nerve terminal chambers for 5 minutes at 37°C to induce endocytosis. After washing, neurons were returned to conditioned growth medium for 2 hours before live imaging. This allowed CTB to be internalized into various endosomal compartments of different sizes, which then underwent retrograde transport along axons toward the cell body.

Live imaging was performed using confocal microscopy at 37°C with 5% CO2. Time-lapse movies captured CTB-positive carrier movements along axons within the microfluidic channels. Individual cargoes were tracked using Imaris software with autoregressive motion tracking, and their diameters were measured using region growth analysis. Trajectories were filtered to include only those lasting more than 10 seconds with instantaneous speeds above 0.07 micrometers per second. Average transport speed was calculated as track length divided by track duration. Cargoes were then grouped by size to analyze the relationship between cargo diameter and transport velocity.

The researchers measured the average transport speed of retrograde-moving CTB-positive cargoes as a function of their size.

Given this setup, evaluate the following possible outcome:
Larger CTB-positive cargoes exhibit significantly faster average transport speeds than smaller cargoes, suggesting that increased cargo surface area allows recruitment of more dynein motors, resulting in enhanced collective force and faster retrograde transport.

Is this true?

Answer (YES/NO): NO